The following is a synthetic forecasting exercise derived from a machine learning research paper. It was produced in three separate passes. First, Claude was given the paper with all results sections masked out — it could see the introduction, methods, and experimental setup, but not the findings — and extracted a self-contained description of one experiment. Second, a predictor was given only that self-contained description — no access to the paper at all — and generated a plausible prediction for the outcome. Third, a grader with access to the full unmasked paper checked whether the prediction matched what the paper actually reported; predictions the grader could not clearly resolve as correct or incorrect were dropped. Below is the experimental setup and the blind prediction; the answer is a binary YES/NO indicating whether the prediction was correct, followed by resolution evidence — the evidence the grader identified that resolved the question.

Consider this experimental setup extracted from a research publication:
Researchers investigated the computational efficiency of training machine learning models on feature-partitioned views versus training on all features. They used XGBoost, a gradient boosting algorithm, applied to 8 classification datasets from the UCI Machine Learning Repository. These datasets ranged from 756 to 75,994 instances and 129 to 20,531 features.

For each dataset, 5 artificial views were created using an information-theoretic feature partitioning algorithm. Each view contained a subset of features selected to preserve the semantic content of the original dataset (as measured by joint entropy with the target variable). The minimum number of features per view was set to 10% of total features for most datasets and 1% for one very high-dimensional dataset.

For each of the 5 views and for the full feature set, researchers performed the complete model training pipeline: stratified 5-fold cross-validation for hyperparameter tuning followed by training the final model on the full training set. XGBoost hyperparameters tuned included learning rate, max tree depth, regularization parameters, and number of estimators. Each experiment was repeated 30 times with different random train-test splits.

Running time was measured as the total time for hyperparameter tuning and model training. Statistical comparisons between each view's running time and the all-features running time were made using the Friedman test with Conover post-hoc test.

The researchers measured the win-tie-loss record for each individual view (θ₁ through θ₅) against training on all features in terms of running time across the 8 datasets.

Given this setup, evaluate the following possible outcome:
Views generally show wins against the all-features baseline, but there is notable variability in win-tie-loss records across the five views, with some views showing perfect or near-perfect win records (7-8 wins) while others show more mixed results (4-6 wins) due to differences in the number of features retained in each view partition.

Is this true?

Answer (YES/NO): NO